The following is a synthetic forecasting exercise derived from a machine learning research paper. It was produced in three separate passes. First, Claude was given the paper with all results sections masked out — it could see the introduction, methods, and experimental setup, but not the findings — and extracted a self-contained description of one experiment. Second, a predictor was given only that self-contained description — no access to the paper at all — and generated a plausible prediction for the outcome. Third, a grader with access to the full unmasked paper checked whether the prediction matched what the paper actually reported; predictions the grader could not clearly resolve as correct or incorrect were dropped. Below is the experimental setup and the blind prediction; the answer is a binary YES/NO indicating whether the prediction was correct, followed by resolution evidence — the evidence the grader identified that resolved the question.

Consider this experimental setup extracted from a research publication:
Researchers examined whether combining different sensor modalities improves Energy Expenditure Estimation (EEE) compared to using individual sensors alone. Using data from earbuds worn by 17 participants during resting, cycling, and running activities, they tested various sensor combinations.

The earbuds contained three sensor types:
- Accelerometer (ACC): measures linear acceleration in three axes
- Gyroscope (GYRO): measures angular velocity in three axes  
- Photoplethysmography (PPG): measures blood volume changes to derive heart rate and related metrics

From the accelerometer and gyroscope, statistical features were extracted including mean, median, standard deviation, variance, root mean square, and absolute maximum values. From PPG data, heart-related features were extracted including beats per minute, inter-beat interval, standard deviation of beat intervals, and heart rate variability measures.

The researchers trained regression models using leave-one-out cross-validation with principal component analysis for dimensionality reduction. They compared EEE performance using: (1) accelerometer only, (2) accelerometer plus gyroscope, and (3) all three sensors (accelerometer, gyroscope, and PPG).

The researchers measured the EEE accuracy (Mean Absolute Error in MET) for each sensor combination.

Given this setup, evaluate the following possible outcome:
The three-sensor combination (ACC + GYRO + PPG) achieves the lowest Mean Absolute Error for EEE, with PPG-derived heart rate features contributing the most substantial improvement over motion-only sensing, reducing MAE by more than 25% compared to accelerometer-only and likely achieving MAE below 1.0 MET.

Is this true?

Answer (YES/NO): YES